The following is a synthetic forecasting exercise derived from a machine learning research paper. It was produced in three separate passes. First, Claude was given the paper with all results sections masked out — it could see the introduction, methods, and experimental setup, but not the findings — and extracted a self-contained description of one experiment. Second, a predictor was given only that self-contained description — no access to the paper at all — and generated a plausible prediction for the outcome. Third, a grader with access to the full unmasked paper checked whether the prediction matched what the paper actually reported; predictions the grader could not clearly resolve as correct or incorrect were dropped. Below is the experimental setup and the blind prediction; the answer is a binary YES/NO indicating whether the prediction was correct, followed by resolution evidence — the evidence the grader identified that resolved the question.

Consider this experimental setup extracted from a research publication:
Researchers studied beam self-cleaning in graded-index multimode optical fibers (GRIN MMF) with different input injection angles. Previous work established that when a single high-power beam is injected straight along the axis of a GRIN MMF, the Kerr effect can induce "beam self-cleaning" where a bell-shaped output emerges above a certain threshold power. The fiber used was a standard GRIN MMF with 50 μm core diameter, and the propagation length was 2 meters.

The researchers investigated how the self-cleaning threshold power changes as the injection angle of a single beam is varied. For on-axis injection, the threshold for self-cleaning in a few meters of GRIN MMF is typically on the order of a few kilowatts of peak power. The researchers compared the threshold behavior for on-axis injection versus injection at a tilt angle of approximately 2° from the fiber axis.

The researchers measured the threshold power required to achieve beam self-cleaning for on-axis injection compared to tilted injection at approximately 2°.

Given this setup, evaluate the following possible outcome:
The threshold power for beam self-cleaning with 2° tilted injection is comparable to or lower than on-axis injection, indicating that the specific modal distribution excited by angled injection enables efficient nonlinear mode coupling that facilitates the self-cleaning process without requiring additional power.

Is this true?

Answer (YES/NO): NO